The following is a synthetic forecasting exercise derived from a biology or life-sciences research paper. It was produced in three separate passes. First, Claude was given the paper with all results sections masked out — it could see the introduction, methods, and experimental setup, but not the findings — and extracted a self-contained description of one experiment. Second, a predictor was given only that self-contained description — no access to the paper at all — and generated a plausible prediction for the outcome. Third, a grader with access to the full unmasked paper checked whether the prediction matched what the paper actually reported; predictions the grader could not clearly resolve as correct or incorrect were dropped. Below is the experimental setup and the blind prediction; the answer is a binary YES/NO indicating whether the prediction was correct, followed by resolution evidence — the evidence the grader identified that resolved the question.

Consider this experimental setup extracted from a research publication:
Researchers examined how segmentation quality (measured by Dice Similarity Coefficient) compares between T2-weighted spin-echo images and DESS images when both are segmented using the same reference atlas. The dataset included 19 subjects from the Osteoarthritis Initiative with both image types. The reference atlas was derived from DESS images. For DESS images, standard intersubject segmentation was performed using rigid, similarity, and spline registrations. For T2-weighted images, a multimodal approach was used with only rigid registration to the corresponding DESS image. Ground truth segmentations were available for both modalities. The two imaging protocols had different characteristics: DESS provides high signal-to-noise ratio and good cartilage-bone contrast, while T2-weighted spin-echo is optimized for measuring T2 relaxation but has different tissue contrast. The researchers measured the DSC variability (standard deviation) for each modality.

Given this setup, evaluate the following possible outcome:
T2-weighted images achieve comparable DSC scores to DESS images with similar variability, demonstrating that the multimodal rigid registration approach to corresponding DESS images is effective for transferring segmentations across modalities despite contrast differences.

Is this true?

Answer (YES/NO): NO